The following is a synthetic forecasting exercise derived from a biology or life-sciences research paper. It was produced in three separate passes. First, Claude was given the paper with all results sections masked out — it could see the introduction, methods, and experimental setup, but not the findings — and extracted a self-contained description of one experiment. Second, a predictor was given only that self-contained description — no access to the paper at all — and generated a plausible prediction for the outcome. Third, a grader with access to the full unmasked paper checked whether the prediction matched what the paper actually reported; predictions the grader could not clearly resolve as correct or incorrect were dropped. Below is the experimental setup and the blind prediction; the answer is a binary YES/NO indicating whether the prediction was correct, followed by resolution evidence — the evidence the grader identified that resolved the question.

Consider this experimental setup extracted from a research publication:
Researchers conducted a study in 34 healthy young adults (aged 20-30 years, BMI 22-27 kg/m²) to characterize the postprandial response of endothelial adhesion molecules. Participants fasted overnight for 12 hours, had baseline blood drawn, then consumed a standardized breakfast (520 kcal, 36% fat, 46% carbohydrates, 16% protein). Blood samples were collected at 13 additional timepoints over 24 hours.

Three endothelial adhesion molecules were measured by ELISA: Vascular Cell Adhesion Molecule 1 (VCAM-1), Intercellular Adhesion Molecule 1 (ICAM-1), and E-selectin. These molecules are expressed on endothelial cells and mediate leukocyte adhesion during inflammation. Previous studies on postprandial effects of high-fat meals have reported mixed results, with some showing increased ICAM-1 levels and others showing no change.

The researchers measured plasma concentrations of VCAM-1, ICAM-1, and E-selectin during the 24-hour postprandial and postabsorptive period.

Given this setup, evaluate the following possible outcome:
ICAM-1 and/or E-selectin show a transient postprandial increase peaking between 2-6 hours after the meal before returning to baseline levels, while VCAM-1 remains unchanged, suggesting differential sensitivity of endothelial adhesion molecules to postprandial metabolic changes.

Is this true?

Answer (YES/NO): NO